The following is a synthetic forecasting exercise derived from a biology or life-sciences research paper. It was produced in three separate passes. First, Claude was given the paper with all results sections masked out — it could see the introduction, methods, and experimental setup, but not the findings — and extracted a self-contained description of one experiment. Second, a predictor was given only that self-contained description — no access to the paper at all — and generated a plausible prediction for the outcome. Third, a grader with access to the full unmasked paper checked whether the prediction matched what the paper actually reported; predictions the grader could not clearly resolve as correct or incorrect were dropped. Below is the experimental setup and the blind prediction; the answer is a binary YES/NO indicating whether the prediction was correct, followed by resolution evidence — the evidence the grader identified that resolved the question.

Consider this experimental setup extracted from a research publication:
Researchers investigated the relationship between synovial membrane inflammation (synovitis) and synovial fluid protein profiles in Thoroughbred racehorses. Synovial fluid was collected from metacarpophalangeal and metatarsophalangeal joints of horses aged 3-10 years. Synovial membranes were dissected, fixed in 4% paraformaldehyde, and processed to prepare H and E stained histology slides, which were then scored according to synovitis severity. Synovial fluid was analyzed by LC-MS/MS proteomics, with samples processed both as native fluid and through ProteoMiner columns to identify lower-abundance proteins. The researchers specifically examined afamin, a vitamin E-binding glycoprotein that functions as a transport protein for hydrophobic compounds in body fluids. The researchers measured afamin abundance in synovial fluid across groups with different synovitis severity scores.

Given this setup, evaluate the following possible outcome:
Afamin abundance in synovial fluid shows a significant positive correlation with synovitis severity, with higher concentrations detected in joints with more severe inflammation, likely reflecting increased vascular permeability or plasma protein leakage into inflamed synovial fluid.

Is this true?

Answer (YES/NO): NO